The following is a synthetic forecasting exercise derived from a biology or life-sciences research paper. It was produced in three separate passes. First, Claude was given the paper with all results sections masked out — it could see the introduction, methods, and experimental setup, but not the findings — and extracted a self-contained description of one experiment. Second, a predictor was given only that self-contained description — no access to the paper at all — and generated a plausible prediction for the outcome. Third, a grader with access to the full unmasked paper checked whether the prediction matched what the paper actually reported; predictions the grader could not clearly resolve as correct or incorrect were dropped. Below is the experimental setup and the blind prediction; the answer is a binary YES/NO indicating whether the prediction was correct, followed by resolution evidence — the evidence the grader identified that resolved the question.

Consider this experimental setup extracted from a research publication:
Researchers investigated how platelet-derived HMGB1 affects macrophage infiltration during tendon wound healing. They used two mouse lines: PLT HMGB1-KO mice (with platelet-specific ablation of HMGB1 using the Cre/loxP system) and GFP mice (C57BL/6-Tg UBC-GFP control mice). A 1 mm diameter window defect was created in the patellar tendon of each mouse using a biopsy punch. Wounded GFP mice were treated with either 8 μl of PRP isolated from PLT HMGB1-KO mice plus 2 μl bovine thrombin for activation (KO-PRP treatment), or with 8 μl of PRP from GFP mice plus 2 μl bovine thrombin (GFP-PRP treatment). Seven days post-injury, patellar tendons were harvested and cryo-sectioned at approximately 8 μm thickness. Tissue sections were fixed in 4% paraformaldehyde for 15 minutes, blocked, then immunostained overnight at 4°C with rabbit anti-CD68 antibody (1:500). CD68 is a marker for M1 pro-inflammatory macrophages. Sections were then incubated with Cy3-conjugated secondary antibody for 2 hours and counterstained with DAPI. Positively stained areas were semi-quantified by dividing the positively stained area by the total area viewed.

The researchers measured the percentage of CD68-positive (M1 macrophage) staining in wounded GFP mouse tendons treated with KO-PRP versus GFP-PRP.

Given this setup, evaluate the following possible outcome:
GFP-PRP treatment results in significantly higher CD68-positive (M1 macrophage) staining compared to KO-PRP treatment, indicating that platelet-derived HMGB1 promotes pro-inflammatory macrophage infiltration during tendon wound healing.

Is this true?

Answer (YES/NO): NO